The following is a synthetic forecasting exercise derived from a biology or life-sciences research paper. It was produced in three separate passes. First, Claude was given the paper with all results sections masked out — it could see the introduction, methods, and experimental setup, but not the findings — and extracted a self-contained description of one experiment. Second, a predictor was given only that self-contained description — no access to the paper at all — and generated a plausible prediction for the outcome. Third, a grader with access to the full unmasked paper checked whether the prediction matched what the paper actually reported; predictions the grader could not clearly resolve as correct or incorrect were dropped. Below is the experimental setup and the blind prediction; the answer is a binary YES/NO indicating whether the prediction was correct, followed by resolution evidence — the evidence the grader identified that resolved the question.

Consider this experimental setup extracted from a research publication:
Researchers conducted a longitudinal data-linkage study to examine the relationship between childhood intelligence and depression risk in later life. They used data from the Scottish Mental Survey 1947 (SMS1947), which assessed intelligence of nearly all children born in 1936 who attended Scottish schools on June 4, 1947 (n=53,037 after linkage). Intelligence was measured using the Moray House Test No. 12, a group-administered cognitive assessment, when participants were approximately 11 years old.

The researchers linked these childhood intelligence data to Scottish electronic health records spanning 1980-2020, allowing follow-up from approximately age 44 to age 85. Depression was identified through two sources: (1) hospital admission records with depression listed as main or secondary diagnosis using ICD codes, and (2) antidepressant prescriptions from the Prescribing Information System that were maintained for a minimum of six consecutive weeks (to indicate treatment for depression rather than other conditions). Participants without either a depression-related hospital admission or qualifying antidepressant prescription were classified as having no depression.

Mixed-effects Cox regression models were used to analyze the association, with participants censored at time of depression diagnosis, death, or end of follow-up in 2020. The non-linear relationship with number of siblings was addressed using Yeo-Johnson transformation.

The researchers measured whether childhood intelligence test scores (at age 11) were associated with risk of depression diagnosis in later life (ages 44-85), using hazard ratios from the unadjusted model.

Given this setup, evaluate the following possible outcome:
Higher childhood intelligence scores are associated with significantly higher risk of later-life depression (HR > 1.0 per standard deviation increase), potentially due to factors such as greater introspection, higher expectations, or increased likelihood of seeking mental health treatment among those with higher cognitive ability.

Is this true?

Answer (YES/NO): NO